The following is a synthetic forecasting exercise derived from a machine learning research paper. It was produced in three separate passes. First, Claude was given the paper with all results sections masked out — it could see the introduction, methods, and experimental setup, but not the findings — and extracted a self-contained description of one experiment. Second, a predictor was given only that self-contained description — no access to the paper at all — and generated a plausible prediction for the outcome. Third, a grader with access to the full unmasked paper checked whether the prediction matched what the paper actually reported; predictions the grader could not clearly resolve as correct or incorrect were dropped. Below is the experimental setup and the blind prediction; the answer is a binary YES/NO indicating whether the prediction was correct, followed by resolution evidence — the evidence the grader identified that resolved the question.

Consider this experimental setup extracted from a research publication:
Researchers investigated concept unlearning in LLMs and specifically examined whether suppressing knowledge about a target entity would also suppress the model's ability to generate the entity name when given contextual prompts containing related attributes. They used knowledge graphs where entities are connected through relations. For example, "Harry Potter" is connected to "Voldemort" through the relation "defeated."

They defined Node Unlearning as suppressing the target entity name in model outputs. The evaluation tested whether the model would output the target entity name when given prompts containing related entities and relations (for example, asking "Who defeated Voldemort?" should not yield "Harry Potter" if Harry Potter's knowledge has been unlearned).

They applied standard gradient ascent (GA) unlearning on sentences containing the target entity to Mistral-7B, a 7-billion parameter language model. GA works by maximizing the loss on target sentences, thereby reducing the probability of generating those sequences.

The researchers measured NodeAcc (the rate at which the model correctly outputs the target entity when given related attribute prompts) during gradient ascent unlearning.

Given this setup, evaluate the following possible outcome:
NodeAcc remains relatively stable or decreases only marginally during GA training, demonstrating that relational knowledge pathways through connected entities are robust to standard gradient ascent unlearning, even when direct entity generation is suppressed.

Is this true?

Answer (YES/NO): NO